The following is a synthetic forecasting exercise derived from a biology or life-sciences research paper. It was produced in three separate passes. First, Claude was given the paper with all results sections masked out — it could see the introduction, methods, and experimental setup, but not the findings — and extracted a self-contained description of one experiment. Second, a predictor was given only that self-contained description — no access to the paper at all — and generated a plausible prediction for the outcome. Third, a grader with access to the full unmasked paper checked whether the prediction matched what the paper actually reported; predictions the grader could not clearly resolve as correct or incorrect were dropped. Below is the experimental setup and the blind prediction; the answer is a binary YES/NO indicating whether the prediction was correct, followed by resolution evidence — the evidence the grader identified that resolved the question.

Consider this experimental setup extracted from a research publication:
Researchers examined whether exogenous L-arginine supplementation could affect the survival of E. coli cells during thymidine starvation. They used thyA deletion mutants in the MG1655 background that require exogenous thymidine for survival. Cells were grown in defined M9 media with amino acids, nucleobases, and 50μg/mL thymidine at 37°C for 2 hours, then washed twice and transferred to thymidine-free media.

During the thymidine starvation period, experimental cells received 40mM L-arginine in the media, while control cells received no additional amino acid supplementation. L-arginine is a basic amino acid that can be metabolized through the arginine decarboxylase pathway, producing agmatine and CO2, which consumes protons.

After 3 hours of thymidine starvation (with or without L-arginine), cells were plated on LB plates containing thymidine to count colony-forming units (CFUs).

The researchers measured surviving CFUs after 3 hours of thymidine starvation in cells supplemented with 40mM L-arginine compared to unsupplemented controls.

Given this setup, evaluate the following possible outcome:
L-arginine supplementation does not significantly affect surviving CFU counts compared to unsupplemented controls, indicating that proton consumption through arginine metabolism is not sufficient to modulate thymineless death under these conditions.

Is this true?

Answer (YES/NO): NO